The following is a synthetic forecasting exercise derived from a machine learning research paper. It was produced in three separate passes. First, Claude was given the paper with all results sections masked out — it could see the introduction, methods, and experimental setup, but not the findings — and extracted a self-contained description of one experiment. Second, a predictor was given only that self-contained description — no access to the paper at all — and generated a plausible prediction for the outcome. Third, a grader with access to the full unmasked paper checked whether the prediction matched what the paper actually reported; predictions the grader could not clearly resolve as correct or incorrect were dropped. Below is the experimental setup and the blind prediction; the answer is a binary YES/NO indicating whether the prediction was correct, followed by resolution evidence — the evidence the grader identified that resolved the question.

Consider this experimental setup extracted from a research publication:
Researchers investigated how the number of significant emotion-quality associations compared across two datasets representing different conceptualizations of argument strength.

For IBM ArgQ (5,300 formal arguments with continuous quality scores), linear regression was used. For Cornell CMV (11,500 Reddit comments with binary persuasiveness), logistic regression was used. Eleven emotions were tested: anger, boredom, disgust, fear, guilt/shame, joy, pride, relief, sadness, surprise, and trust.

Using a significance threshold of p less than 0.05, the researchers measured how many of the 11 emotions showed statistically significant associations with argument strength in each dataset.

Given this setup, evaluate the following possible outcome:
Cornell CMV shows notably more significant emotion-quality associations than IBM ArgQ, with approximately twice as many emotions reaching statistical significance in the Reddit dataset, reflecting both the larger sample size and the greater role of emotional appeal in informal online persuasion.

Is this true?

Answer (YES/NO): NO